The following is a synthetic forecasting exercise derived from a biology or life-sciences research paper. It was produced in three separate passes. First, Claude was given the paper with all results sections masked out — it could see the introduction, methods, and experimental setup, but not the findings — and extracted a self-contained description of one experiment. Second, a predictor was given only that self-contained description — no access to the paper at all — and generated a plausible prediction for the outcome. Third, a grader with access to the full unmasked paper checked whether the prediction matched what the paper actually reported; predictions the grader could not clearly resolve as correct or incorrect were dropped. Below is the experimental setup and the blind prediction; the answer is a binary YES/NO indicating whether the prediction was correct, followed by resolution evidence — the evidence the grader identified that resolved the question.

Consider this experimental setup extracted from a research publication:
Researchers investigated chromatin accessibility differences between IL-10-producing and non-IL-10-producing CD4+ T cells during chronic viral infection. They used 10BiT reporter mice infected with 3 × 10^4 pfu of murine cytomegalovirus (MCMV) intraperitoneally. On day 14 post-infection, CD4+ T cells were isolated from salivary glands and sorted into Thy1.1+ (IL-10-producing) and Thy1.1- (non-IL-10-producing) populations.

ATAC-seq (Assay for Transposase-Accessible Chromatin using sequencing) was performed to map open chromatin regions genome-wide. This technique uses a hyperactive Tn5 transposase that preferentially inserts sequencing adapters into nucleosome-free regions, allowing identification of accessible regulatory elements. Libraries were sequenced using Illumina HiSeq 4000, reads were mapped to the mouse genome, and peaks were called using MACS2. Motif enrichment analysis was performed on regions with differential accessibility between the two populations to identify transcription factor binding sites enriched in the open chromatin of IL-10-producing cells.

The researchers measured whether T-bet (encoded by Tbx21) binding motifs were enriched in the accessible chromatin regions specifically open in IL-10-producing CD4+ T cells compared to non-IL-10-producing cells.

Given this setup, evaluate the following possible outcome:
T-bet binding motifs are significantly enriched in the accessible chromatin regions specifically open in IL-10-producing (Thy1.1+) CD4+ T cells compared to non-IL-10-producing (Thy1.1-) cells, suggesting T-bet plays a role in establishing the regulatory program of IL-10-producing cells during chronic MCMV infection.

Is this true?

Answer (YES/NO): NO